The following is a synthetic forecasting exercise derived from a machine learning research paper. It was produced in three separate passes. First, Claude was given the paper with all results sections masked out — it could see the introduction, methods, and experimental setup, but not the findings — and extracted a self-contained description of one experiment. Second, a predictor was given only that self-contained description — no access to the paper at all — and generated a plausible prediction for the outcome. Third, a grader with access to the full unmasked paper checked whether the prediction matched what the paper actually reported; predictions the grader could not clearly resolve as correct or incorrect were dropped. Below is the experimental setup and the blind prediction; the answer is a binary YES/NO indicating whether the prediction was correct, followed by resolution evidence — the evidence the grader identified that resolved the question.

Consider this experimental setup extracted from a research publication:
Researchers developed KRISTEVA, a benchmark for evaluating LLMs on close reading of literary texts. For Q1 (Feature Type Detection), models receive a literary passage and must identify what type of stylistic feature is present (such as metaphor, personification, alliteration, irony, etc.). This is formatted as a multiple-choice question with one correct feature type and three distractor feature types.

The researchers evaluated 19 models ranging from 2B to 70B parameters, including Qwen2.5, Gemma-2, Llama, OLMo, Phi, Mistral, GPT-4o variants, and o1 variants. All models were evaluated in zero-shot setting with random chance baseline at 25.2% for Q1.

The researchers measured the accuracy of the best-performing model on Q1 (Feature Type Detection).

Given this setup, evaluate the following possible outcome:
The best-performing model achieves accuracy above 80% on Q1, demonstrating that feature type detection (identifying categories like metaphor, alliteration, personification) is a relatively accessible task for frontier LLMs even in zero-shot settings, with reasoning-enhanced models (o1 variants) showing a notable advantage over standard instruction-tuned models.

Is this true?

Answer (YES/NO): NO